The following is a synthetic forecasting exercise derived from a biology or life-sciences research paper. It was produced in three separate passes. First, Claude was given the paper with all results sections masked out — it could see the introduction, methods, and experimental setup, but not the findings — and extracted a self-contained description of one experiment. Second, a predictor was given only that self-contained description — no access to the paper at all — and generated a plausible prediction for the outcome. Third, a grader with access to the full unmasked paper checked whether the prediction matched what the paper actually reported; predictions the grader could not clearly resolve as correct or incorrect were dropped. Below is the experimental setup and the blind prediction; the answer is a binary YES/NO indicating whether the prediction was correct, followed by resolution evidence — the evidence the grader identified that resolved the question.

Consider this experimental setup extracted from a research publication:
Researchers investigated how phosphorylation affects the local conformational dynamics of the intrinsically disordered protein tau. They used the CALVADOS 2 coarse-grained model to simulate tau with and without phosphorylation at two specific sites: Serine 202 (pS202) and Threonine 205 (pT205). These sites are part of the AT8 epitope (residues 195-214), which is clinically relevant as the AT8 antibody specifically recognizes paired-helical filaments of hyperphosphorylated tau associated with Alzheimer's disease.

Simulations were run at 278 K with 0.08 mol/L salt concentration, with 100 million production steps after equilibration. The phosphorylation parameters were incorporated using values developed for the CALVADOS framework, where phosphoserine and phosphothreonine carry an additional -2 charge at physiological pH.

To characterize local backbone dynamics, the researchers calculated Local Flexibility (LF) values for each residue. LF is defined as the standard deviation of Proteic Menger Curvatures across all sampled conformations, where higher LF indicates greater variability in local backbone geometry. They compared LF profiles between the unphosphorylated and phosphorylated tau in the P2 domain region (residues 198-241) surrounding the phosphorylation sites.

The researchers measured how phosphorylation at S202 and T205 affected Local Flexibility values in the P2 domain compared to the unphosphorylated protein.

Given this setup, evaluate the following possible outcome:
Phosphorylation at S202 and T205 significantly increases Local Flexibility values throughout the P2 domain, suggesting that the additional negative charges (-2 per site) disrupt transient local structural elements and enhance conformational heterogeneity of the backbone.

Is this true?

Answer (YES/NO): NO